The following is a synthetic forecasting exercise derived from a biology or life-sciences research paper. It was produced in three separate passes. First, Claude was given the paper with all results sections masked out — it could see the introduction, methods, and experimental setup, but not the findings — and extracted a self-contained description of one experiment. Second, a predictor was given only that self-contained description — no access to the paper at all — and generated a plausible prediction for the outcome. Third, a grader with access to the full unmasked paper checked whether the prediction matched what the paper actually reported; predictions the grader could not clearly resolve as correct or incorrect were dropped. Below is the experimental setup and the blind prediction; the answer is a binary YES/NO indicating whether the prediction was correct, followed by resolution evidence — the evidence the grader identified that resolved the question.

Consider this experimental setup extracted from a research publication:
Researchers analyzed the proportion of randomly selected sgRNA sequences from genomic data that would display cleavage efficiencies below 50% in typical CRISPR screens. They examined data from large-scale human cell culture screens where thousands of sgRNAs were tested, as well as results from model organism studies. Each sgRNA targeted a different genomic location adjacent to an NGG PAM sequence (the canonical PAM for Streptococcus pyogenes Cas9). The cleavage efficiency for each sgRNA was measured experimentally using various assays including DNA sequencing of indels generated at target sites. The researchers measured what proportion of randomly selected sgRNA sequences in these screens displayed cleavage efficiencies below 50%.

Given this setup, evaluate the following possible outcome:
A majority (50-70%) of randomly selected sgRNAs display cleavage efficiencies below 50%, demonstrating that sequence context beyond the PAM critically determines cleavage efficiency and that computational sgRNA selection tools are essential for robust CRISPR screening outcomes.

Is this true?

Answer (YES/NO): YES